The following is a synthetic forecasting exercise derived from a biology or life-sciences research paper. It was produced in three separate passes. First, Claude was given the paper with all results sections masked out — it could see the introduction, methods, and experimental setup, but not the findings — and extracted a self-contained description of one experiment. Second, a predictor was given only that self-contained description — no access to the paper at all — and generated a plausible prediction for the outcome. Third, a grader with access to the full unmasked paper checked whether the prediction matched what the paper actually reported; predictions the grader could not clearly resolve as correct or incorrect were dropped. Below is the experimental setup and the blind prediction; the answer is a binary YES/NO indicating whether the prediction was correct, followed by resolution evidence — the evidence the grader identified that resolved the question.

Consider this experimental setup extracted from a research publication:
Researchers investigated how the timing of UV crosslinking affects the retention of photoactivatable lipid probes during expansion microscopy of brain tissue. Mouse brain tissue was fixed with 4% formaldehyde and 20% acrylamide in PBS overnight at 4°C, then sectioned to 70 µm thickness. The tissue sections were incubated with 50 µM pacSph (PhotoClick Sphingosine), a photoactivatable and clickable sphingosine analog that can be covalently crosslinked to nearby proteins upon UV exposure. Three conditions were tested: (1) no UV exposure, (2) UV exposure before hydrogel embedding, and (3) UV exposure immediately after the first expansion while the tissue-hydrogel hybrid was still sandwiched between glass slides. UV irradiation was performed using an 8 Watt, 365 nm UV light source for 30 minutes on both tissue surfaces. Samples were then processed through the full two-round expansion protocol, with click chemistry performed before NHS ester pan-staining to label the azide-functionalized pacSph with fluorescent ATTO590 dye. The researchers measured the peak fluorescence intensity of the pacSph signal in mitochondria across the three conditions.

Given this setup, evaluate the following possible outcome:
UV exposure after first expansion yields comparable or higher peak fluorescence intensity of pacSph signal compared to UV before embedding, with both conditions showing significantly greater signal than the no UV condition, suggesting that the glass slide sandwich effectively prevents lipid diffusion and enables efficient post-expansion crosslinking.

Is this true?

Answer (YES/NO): NO